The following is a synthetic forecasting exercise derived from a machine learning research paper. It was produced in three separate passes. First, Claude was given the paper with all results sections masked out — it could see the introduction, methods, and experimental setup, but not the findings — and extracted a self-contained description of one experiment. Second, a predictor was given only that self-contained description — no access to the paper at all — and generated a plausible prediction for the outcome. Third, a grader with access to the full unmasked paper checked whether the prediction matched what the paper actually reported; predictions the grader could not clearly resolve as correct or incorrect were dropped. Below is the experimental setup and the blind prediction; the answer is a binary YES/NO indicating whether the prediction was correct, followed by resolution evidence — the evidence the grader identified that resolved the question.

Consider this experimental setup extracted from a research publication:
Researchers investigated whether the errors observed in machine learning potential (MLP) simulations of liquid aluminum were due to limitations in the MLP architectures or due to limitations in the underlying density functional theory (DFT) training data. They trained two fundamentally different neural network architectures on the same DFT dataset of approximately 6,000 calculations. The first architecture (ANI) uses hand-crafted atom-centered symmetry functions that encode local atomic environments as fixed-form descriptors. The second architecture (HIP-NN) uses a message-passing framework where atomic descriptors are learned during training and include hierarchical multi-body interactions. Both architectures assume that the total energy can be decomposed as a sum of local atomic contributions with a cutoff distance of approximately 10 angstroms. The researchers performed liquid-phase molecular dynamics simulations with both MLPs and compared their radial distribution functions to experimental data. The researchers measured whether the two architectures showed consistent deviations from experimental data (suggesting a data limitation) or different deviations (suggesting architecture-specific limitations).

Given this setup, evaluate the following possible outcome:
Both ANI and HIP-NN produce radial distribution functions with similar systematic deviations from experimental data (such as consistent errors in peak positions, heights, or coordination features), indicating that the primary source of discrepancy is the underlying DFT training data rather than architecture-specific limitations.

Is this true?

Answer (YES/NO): YES